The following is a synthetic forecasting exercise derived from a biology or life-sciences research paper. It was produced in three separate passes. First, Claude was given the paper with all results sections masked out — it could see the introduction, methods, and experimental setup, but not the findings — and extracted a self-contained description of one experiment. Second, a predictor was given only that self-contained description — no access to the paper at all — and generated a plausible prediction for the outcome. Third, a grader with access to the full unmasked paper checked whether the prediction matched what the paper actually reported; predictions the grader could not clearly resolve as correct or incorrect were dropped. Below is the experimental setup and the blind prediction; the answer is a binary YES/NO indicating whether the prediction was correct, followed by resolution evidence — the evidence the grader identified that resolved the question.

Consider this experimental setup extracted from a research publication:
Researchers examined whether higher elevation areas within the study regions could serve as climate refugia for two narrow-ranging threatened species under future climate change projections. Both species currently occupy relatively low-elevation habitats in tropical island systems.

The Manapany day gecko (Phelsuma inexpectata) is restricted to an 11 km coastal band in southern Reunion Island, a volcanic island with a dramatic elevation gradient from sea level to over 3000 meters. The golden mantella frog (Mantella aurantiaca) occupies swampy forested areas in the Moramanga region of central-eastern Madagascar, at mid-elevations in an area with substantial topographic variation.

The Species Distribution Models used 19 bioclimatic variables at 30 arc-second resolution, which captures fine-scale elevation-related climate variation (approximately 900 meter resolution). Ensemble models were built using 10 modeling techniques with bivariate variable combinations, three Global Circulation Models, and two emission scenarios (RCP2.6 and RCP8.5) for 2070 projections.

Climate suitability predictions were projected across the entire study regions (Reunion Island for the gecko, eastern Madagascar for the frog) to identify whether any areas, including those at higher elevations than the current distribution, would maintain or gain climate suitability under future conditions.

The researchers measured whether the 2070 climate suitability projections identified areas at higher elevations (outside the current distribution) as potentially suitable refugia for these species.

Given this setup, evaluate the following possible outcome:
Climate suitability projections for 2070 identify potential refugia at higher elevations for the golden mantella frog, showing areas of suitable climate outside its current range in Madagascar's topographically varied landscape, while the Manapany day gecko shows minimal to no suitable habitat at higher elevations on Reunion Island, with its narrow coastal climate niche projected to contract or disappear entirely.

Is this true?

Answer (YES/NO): NO